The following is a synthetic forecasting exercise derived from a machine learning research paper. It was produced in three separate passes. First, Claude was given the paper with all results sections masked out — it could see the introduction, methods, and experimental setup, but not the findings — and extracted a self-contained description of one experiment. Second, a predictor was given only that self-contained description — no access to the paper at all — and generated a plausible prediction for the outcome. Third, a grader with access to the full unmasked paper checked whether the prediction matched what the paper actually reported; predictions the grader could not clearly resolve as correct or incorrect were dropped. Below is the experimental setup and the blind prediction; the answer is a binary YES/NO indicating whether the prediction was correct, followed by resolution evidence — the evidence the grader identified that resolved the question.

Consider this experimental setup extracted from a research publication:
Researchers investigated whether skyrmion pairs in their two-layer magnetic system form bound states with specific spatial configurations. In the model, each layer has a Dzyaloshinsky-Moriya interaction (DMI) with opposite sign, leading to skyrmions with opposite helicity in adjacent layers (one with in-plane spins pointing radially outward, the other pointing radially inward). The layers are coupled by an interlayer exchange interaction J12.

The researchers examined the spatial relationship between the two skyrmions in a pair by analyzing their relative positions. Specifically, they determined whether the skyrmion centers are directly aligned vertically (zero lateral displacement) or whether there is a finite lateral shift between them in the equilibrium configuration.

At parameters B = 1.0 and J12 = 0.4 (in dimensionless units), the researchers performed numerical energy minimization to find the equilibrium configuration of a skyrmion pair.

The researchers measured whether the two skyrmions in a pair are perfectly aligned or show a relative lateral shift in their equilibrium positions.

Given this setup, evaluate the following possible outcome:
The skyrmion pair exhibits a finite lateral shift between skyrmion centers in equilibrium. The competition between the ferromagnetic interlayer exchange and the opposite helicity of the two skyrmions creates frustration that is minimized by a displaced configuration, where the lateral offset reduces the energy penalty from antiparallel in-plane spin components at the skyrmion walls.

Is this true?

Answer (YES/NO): YES